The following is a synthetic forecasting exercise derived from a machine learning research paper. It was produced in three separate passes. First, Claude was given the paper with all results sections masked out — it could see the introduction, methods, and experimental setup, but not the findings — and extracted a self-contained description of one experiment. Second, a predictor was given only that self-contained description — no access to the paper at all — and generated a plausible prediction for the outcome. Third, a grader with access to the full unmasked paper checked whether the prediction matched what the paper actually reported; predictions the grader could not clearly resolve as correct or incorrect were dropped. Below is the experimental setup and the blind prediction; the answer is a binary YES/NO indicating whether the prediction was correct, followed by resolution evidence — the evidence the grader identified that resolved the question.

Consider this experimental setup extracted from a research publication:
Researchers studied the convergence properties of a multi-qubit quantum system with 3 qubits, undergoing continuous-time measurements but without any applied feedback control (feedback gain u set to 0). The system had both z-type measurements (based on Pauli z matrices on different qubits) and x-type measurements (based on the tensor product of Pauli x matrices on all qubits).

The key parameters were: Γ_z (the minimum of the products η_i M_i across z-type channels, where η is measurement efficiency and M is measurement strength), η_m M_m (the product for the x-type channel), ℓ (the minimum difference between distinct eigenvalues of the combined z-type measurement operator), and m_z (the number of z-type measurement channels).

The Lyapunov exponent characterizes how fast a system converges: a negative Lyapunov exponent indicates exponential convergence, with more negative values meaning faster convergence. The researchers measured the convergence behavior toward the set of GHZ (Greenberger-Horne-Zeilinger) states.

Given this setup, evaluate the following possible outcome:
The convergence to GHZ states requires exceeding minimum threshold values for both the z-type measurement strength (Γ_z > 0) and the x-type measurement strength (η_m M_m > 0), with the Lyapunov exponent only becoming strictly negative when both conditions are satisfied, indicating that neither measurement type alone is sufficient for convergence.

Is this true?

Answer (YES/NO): YES